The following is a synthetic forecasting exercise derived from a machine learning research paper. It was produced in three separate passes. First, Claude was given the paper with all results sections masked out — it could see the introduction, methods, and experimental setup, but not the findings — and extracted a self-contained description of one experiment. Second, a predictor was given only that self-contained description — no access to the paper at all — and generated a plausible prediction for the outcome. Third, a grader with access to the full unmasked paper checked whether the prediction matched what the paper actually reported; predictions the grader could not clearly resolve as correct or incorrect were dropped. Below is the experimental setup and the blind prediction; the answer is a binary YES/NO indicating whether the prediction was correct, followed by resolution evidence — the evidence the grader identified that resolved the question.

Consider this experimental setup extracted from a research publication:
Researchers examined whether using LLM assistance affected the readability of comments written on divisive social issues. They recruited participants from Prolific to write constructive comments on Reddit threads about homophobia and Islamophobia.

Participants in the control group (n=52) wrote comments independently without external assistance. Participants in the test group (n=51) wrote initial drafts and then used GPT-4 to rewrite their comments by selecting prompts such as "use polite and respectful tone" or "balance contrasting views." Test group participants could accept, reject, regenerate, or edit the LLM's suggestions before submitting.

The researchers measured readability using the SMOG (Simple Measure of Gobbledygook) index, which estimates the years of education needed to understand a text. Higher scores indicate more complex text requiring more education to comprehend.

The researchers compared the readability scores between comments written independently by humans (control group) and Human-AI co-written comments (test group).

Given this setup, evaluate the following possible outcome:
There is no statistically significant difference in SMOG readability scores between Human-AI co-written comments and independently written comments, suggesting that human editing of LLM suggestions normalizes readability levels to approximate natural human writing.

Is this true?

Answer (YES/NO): NO